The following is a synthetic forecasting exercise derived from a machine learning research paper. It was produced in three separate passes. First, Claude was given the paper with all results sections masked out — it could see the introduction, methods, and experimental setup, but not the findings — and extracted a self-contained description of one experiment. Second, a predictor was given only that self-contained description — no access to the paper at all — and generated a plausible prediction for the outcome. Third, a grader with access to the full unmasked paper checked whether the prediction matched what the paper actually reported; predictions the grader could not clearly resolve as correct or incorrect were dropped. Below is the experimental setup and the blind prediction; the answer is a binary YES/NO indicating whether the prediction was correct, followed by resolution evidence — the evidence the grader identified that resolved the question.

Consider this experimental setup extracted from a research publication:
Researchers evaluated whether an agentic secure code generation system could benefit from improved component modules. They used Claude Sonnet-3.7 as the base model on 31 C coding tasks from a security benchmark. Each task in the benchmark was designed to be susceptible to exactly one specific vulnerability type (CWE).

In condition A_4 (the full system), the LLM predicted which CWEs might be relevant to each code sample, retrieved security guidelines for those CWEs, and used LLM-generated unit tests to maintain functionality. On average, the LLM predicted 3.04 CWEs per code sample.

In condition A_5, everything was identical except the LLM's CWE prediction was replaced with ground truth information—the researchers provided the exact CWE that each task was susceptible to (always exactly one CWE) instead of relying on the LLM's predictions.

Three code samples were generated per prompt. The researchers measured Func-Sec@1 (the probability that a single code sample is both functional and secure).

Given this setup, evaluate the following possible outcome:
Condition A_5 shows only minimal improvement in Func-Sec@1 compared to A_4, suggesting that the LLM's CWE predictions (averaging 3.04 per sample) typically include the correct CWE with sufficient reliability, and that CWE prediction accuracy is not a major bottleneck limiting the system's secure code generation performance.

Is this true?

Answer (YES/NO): NO